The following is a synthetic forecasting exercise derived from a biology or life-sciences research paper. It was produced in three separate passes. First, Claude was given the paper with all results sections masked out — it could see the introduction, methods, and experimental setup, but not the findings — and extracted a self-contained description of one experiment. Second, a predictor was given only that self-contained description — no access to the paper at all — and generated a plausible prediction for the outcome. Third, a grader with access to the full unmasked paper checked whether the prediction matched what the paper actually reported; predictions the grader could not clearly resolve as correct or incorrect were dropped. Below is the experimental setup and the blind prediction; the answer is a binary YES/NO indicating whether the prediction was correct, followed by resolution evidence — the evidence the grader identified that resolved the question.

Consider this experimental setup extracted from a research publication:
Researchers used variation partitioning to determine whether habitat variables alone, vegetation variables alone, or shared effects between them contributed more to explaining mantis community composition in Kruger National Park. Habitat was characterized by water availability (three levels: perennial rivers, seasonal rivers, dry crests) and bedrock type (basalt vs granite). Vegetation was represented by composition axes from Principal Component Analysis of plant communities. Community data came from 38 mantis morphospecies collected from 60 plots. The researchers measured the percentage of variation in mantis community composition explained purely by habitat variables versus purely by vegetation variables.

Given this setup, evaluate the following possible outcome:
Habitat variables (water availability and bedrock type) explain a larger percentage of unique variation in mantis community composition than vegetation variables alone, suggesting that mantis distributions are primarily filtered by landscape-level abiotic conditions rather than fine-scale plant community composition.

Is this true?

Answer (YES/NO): YES